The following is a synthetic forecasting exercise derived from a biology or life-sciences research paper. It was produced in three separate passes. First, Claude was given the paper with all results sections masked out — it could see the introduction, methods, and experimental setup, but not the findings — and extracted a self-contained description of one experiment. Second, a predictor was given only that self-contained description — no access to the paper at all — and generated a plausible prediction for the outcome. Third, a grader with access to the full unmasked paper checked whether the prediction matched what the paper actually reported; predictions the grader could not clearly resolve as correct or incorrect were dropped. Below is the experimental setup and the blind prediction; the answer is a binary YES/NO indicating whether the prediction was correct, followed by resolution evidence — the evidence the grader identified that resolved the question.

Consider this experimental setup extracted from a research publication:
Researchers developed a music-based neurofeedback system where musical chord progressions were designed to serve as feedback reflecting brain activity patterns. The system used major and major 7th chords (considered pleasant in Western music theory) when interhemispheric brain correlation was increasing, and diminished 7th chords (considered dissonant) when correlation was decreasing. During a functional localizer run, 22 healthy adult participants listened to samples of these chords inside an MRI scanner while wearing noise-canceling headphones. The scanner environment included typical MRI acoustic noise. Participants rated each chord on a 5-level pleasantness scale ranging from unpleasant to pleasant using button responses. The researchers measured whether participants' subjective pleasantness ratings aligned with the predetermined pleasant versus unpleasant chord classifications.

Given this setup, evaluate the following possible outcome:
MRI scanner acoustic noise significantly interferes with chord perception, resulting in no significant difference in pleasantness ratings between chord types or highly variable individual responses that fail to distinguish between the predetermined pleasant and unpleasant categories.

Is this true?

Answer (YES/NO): NO